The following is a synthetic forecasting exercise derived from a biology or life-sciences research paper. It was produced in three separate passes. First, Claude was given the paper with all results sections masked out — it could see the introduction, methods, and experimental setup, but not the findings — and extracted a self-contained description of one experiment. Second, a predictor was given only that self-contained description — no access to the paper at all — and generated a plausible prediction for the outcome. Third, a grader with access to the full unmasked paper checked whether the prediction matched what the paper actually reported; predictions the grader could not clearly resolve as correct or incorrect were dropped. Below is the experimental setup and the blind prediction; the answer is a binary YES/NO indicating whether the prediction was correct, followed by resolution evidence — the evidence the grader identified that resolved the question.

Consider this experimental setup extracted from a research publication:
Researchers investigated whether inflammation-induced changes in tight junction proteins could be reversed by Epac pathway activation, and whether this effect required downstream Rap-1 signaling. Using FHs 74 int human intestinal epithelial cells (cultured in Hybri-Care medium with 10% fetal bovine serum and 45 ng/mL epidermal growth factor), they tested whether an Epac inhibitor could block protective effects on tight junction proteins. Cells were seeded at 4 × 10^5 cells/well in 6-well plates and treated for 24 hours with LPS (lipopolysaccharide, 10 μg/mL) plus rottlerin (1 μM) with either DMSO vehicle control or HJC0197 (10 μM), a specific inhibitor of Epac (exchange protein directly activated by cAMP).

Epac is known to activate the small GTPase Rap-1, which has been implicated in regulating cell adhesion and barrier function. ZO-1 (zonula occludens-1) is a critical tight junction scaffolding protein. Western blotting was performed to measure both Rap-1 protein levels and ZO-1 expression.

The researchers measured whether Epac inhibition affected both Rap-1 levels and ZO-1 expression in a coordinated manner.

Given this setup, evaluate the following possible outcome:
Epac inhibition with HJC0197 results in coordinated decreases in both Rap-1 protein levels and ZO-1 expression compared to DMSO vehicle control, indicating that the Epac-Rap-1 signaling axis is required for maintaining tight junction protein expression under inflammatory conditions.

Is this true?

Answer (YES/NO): YES